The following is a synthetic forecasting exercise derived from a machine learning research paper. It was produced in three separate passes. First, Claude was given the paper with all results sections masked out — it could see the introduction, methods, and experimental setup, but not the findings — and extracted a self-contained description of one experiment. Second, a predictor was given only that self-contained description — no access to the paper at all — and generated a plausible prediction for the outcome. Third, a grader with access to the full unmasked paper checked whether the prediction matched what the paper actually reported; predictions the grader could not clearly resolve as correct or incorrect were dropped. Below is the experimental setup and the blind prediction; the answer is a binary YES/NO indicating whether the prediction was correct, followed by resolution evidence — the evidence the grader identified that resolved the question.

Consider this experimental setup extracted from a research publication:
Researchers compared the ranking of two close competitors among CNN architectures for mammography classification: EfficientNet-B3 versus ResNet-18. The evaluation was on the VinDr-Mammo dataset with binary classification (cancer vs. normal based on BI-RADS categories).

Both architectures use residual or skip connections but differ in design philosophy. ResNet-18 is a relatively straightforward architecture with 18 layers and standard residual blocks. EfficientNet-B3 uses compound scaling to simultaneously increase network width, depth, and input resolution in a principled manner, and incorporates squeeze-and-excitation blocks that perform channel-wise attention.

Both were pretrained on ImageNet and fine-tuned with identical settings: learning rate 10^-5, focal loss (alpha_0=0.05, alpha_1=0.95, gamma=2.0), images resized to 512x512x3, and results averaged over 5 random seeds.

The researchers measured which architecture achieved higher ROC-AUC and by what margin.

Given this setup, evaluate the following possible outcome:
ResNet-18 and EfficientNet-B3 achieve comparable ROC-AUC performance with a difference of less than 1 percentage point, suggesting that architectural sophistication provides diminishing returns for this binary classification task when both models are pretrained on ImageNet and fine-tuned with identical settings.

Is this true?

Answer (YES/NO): NO